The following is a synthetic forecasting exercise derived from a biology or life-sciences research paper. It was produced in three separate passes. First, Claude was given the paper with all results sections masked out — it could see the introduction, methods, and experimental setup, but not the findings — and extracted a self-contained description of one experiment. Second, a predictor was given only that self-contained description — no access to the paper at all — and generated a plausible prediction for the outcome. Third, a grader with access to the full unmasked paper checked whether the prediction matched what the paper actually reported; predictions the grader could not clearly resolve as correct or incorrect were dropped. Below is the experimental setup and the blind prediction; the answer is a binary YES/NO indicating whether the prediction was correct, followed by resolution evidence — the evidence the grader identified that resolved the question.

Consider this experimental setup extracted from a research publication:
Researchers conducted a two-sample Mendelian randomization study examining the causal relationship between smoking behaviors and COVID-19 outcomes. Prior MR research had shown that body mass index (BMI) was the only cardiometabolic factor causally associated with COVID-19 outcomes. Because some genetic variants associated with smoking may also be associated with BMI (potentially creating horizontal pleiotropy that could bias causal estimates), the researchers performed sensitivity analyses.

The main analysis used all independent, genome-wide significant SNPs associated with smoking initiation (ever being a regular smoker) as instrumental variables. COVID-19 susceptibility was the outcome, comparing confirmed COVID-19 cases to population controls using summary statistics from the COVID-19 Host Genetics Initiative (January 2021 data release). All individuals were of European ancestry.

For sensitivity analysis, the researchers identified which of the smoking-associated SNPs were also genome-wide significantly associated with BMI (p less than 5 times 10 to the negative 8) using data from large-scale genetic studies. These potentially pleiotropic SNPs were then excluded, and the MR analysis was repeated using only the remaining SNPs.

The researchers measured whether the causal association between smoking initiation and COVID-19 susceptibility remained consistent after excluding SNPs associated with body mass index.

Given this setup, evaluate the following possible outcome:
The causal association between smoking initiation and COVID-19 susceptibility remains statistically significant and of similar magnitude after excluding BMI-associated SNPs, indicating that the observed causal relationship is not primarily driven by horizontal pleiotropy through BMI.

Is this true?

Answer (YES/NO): YES